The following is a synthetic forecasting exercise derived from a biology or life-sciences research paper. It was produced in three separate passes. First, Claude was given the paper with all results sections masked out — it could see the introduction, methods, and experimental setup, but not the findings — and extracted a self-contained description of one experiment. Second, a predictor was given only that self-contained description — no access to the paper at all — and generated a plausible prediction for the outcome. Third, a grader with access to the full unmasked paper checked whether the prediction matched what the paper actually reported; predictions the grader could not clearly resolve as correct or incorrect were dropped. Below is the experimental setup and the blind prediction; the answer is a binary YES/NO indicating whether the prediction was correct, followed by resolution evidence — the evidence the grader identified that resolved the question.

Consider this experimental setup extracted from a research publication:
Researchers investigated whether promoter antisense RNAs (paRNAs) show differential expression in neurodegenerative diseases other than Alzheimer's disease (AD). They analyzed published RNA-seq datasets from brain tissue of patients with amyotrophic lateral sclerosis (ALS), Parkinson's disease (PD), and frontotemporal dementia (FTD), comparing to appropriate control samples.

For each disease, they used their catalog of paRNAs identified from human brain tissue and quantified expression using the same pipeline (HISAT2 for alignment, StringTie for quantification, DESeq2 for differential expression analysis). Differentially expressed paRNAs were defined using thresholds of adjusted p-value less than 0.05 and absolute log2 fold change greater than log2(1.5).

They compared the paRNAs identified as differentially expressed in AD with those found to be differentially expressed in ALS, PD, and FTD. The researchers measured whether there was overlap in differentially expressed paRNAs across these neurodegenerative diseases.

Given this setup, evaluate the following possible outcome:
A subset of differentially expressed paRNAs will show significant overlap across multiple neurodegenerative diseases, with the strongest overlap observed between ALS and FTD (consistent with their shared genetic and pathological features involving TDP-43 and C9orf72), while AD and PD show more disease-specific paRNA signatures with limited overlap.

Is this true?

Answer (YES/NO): NO